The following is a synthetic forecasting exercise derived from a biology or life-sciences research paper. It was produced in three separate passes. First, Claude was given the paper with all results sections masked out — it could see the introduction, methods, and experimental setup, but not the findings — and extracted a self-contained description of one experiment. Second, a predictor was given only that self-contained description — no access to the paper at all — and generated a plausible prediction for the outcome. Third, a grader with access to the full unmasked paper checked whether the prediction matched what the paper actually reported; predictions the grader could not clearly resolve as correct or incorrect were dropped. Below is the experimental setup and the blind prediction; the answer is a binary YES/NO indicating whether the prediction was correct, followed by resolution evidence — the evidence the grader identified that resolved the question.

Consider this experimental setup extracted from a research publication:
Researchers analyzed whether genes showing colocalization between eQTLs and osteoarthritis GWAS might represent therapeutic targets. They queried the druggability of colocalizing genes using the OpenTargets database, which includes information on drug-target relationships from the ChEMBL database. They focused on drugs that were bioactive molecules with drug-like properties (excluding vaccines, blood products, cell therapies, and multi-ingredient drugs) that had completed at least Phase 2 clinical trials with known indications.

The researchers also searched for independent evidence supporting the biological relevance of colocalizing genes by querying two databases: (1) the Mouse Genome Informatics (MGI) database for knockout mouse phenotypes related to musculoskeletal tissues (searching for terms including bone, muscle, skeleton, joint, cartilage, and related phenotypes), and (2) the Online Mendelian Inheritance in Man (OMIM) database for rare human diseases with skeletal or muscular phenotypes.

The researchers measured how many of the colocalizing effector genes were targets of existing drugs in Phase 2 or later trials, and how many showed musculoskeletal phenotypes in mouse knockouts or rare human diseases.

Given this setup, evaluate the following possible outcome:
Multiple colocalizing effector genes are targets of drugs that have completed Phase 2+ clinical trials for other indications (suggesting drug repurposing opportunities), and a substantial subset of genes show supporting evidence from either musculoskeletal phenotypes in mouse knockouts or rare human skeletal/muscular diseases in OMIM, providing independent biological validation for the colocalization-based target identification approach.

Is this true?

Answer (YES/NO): YES